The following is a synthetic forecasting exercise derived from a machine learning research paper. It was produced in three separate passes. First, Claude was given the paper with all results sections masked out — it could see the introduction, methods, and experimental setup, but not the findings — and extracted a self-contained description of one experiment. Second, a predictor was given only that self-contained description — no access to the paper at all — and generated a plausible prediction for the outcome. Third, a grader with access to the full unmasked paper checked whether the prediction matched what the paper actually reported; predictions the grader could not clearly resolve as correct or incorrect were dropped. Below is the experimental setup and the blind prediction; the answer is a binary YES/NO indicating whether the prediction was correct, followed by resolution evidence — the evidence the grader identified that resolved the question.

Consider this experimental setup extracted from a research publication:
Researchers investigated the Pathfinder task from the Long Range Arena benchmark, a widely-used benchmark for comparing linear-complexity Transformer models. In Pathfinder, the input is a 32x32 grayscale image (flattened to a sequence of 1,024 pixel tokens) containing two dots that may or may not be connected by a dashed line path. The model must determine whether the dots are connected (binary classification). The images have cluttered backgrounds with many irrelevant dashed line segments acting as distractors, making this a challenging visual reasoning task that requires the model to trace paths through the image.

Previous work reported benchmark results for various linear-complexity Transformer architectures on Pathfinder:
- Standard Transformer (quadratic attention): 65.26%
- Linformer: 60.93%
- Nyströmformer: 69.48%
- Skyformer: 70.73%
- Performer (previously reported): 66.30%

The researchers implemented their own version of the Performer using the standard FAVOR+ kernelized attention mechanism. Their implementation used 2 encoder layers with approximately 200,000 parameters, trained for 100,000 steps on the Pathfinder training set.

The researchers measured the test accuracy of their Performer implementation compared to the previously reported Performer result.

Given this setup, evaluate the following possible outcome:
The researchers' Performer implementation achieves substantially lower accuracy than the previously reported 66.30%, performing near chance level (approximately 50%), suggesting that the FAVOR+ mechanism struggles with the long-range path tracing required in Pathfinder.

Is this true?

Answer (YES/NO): NO